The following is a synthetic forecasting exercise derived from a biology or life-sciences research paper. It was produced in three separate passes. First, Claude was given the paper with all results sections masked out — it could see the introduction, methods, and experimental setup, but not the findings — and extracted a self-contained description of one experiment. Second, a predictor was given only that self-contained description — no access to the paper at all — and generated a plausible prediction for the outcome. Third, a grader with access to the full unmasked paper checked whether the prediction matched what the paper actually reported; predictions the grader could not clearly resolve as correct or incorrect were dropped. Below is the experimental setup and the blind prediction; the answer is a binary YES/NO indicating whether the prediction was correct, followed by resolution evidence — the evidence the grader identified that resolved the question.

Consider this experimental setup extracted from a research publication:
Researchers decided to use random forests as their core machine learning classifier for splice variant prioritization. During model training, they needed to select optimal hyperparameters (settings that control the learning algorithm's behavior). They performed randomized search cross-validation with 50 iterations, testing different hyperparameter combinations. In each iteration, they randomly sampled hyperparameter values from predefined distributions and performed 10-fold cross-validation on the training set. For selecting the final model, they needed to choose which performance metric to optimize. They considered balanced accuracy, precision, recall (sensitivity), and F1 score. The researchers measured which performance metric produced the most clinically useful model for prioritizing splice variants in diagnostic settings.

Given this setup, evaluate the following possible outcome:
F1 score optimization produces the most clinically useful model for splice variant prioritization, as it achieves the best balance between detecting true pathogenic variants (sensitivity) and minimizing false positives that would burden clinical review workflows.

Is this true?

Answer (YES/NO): NO